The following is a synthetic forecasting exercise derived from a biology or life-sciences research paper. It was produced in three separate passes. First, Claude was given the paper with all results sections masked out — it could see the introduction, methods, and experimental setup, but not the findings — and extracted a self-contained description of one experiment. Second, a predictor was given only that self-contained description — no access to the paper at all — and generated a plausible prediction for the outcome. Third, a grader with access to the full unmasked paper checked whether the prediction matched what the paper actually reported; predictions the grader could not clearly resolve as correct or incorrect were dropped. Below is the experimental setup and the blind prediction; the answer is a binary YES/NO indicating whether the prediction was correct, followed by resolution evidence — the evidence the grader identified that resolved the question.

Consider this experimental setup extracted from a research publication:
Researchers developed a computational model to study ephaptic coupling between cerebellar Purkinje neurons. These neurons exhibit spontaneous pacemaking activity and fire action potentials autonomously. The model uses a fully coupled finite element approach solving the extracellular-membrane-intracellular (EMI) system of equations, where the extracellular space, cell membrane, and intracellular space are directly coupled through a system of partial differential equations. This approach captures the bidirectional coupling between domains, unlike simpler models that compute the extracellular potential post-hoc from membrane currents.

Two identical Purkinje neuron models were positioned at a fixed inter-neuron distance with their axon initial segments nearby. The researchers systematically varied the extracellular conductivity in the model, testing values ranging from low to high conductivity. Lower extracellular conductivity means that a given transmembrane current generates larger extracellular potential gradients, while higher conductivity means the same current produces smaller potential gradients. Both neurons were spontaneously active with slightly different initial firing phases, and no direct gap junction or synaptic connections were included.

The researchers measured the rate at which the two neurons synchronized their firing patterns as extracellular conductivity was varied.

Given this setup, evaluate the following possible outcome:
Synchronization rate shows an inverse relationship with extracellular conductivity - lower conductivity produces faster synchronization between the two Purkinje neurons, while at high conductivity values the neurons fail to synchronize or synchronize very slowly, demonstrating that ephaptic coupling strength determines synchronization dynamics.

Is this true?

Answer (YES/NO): YES